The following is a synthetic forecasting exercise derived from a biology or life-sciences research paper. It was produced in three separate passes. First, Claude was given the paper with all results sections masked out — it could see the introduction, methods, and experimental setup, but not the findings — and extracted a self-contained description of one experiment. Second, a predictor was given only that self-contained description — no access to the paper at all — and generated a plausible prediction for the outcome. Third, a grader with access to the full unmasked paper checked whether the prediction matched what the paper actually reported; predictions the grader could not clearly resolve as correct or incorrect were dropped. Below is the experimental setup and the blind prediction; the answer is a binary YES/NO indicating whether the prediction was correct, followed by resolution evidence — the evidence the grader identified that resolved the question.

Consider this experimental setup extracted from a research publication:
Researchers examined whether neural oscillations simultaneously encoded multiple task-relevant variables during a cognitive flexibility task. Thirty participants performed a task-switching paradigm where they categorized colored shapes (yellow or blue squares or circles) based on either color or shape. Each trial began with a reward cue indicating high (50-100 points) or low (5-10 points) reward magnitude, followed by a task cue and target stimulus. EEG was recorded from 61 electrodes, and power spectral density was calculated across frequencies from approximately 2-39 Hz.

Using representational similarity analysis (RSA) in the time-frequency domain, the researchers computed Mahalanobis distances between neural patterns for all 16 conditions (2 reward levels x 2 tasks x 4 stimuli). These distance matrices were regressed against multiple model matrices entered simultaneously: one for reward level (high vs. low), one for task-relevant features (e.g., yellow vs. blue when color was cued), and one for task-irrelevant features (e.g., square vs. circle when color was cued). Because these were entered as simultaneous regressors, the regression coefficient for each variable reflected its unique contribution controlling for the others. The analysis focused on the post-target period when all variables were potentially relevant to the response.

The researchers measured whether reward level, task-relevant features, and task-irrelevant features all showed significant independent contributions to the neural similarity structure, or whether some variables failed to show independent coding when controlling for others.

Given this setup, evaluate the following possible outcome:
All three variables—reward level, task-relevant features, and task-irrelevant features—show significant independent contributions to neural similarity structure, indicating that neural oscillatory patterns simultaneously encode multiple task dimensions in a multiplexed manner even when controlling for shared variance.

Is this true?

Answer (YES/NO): NO